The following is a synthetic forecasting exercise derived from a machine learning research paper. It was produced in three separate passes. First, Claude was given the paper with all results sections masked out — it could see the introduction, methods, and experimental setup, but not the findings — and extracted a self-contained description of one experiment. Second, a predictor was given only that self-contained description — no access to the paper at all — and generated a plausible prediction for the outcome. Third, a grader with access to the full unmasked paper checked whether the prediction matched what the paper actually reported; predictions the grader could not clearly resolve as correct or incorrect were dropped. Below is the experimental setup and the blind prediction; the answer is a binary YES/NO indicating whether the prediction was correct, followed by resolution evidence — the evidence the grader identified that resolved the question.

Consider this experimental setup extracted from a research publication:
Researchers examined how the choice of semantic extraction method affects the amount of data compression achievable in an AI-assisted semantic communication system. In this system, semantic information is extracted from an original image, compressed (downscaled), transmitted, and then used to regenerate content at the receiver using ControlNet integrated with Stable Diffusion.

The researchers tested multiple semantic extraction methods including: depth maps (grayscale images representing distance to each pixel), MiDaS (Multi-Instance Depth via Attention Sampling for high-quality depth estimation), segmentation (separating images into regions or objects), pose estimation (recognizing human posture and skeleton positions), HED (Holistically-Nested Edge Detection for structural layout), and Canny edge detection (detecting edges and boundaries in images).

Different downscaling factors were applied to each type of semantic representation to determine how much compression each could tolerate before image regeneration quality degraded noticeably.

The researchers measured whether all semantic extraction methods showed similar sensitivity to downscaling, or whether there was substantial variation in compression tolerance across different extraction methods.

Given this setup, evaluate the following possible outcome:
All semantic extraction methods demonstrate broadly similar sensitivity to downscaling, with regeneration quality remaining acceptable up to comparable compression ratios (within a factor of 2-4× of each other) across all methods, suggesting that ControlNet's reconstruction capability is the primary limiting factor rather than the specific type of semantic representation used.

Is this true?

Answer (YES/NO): NO